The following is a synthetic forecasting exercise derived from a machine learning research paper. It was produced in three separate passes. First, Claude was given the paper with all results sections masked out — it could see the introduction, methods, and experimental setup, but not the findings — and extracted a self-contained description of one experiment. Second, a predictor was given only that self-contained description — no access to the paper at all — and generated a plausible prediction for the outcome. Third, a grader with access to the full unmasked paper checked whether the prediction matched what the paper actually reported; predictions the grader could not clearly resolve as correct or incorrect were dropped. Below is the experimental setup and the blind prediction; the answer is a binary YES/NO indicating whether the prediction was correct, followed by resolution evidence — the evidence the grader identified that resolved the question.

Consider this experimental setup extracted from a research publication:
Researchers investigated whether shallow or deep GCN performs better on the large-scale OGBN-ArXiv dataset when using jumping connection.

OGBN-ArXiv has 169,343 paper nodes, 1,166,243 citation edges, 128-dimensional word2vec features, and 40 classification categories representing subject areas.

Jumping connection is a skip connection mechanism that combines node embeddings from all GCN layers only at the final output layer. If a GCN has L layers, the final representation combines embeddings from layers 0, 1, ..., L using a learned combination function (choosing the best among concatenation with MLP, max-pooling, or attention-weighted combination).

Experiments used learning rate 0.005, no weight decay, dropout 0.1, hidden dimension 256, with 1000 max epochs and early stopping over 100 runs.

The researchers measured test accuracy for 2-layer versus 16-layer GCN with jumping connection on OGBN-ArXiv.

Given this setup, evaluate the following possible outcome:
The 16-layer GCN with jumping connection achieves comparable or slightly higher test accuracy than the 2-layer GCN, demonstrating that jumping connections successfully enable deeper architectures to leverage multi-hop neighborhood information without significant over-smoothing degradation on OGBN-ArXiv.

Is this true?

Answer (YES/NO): YES